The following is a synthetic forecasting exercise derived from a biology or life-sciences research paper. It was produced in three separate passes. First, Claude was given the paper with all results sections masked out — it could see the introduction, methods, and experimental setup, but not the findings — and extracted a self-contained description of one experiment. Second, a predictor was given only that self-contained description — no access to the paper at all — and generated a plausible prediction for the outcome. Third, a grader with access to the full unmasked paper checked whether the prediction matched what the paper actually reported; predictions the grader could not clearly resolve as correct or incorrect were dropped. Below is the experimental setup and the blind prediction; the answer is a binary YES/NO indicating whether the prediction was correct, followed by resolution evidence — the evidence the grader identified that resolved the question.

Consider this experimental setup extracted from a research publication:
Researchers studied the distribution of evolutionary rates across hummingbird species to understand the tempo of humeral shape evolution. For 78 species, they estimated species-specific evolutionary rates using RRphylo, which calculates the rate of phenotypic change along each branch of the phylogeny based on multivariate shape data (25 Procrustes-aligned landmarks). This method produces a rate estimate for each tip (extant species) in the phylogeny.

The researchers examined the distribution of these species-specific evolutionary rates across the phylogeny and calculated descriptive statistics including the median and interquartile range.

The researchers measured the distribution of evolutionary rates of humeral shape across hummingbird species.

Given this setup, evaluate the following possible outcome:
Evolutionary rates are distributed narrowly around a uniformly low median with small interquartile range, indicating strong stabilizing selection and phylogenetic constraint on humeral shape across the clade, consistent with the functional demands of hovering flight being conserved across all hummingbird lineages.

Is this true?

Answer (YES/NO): NO